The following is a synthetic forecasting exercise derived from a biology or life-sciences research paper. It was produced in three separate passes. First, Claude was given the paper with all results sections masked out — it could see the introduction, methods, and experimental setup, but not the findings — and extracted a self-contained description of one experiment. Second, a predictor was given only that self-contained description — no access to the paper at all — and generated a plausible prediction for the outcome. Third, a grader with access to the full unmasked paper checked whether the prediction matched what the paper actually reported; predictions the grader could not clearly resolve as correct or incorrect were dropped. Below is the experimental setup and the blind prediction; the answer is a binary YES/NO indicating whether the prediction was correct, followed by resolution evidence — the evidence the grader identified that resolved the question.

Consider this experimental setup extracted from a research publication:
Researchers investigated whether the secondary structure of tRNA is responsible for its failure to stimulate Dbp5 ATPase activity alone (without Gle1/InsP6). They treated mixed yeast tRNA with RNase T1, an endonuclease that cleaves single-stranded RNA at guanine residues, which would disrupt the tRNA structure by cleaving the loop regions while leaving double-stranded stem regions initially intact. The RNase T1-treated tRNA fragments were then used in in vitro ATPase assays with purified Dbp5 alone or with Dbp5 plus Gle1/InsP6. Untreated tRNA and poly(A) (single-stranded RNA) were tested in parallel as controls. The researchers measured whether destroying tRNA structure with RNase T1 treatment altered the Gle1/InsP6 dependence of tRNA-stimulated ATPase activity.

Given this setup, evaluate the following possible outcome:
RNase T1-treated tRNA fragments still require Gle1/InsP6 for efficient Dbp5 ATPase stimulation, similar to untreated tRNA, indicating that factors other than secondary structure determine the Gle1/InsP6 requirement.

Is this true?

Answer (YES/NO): NO